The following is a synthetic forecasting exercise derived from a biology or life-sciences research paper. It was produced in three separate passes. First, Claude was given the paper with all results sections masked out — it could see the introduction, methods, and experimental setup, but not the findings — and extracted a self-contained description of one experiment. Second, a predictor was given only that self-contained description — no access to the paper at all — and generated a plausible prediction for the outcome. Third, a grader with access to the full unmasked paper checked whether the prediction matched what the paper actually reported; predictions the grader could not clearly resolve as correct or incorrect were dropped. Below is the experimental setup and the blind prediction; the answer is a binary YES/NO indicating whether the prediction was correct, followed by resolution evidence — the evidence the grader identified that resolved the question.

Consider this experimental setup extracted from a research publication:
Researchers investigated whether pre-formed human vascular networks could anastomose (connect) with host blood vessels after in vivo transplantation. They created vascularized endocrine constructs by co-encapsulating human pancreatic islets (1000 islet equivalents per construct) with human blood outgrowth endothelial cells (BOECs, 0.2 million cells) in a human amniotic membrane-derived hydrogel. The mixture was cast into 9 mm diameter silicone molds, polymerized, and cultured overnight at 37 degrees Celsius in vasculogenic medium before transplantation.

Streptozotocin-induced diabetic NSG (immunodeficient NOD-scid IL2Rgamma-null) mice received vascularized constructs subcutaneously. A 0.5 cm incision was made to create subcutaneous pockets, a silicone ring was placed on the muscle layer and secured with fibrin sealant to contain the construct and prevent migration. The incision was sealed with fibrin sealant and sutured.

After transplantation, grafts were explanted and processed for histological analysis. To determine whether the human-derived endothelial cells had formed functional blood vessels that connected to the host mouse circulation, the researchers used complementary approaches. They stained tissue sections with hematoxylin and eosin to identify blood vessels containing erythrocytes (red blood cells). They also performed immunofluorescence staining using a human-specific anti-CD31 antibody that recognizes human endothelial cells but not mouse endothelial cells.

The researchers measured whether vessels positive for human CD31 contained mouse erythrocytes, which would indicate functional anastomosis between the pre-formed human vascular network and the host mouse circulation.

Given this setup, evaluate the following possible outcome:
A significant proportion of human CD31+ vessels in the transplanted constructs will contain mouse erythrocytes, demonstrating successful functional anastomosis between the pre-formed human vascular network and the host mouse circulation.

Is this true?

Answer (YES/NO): YES